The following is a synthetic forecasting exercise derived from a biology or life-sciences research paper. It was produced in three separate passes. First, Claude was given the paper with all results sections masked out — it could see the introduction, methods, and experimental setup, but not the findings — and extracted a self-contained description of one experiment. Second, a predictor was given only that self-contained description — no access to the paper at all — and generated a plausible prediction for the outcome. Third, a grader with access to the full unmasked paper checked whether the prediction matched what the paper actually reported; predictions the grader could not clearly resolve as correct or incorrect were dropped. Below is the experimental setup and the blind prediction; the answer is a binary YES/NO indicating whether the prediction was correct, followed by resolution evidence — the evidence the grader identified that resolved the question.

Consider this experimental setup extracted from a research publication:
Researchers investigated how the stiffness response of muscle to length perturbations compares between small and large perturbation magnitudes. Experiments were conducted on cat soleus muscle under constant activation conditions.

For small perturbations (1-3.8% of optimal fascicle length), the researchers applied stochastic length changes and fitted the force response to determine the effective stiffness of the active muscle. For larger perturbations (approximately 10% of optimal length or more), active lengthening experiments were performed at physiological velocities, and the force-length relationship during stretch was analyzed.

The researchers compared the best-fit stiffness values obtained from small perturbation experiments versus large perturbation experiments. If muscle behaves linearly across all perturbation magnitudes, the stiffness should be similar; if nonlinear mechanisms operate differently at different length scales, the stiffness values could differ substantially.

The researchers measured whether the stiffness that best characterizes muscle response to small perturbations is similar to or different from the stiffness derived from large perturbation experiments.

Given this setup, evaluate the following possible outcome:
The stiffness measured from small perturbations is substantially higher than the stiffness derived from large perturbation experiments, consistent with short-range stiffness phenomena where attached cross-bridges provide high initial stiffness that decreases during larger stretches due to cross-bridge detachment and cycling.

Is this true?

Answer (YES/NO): YES